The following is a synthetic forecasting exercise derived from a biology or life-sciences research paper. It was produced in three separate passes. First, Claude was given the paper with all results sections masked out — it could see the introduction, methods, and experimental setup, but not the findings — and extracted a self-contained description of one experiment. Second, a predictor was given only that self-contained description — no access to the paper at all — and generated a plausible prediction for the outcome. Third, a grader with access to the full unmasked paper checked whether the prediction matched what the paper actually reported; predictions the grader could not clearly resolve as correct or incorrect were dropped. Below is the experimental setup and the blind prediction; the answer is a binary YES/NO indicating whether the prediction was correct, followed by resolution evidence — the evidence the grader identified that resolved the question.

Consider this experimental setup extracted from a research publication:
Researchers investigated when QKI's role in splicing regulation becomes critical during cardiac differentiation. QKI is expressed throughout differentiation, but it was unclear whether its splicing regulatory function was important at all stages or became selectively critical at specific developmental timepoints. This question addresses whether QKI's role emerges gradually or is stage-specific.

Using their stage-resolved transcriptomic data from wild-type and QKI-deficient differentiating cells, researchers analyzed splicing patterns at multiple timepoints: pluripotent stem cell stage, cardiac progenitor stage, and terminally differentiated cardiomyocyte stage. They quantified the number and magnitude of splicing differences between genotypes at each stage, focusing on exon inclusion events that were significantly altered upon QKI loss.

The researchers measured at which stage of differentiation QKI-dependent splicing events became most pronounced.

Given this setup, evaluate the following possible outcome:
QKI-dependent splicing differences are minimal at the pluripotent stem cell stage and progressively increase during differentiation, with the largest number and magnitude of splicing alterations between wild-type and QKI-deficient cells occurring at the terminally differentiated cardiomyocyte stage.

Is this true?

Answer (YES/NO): NO